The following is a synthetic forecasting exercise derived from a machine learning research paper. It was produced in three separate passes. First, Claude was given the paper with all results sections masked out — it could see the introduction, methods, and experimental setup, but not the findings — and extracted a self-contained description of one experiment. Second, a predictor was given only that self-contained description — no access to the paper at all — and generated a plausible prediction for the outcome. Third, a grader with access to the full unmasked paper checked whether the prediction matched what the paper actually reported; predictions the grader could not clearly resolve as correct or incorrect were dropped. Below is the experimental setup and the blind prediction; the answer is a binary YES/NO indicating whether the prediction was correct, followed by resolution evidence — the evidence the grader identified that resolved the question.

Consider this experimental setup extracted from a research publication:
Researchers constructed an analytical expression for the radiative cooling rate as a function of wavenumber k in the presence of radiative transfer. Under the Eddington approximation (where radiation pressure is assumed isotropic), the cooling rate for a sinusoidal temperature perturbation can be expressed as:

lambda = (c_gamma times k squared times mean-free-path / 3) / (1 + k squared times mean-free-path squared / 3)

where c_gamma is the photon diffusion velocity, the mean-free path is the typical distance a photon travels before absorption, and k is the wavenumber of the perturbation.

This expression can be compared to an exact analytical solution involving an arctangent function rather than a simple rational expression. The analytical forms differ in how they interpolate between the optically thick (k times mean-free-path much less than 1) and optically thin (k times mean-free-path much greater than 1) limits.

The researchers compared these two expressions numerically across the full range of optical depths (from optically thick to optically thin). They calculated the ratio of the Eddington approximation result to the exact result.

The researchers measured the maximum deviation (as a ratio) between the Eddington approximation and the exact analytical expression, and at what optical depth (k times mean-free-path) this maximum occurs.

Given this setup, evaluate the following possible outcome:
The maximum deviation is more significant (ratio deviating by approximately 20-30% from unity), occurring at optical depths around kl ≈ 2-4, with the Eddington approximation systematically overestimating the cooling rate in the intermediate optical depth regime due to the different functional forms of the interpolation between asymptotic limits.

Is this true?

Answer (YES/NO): YES